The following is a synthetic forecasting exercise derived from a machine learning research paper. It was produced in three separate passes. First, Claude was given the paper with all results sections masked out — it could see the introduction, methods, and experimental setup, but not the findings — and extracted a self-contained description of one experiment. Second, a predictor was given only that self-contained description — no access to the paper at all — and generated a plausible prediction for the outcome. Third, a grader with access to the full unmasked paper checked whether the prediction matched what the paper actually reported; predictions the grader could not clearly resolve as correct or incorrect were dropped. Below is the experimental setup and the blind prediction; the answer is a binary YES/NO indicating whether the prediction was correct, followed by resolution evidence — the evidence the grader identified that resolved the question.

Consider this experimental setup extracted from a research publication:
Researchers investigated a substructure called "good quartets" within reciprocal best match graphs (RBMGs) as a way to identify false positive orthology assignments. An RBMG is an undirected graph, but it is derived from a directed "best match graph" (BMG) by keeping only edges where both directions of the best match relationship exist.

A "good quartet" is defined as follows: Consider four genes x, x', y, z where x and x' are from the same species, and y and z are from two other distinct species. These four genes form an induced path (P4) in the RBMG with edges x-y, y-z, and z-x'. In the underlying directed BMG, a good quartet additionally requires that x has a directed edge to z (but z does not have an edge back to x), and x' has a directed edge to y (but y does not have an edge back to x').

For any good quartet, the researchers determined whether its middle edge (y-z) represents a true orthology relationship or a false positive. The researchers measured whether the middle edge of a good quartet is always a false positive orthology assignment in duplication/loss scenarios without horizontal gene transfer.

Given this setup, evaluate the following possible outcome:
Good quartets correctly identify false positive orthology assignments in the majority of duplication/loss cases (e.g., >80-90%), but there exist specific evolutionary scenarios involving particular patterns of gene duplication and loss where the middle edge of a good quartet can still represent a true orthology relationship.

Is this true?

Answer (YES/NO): NO